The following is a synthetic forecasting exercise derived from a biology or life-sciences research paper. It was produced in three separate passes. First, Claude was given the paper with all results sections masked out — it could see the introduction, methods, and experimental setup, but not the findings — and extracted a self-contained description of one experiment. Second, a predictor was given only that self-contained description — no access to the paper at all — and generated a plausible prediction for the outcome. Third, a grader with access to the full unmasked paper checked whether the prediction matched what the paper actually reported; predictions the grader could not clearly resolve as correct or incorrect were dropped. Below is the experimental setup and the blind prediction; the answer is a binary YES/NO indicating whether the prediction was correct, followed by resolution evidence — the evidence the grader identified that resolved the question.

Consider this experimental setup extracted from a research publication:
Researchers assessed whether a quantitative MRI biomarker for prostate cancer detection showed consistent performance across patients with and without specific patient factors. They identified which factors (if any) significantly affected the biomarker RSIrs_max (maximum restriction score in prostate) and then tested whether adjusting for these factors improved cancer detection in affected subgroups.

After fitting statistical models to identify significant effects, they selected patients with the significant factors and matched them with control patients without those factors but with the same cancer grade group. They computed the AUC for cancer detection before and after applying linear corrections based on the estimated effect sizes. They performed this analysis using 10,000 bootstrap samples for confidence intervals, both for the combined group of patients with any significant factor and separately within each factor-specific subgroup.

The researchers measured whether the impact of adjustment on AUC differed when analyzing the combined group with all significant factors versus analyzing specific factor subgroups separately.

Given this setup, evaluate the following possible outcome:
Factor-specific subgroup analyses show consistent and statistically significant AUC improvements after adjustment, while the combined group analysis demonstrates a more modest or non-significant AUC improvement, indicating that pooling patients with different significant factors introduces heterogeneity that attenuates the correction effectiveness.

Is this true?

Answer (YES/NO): NO